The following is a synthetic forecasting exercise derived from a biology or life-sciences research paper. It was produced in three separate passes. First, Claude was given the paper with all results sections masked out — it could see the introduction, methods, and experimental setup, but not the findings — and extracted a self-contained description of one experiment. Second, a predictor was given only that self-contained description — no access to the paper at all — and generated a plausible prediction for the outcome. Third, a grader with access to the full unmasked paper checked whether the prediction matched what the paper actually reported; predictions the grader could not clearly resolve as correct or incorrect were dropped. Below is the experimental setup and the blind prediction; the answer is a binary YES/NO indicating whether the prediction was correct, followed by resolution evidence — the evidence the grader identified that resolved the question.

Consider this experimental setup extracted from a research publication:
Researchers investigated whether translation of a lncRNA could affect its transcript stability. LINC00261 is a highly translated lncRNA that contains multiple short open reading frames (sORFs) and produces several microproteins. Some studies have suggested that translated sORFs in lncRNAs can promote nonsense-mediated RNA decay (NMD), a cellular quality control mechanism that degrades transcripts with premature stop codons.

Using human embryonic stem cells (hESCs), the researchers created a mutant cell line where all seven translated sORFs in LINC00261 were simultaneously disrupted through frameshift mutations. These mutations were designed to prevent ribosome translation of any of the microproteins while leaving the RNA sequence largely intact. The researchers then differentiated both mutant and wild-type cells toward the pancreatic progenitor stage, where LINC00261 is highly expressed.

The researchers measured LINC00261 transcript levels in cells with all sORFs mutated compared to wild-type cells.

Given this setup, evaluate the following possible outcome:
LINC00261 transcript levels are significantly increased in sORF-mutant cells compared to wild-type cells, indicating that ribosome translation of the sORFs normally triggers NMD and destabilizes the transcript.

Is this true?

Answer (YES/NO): NO